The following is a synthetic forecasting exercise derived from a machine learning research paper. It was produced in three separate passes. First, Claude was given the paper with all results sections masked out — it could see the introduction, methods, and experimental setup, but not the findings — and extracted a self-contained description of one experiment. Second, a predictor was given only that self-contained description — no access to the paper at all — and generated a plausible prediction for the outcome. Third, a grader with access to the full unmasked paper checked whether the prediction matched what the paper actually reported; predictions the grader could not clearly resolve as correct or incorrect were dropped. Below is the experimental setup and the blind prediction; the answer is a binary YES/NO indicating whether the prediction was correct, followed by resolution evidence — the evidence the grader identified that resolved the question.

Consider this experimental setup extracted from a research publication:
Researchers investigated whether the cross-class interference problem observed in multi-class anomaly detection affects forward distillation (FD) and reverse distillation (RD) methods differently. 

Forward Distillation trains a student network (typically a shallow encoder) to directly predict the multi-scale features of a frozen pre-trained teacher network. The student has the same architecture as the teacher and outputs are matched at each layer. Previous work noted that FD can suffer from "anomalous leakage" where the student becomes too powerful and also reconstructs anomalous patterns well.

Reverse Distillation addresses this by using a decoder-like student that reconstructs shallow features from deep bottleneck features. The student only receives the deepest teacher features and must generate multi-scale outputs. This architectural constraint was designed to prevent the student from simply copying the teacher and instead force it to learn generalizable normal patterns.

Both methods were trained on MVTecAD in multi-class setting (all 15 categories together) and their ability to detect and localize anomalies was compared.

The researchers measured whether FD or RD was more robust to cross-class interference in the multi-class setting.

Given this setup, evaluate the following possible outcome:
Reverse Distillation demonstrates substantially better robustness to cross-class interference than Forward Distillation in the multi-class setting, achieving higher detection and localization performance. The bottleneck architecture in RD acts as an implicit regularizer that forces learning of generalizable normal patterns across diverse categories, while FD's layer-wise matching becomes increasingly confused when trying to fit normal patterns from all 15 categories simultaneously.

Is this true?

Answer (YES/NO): NO